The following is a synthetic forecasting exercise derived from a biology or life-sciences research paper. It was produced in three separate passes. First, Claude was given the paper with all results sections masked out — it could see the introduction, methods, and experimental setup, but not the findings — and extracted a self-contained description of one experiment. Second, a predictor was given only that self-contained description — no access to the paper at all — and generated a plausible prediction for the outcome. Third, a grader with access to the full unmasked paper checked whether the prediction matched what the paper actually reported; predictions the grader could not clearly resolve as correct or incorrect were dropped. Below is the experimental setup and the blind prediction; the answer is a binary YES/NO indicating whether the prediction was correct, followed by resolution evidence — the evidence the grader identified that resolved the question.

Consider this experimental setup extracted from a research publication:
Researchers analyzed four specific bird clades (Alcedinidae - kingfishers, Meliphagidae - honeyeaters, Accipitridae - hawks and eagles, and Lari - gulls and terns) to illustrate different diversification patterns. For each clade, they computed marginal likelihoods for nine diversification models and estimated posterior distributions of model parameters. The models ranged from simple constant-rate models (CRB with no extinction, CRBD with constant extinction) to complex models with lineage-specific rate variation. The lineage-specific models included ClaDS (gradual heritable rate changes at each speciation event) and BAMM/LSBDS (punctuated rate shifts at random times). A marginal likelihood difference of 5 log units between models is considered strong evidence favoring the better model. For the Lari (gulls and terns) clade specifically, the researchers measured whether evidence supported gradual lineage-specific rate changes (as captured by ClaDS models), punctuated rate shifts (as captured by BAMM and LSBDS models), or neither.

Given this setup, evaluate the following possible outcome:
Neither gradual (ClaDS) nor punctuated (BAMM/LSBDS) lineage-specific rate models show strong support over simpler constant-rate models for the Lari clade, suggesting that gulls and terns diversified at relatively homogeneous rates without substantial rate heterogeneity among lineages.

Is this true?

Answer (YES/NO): NO